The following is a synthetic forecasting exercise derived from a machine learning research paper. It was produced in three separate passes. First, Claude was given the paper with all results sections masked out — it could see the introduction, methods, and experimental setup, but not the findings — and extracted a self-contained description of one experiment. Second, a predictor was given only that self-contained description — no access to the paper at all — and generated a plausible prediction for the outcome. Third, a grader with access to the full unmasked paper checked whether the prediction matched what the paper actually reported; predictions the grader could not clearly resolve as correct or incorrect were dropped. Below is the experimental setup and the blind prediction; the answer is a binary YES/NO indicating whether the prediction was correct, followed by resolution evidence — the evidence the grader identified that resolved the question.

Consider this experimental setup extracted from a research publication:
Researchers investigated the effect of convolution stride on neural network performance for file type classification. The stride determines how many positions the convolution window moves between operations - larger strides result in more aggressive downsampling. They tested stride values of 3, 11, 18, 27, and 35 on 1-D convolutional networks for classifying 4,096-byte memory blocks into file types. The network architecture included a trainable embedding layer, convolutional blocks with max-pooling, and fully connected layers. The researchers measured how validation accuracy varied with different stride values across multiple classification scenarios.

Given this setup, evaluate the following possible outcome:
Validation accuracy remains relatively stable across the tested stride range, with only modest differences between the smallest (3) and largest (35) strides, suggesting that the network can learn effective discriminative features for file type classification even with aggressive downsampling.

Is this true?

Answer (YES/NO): NO